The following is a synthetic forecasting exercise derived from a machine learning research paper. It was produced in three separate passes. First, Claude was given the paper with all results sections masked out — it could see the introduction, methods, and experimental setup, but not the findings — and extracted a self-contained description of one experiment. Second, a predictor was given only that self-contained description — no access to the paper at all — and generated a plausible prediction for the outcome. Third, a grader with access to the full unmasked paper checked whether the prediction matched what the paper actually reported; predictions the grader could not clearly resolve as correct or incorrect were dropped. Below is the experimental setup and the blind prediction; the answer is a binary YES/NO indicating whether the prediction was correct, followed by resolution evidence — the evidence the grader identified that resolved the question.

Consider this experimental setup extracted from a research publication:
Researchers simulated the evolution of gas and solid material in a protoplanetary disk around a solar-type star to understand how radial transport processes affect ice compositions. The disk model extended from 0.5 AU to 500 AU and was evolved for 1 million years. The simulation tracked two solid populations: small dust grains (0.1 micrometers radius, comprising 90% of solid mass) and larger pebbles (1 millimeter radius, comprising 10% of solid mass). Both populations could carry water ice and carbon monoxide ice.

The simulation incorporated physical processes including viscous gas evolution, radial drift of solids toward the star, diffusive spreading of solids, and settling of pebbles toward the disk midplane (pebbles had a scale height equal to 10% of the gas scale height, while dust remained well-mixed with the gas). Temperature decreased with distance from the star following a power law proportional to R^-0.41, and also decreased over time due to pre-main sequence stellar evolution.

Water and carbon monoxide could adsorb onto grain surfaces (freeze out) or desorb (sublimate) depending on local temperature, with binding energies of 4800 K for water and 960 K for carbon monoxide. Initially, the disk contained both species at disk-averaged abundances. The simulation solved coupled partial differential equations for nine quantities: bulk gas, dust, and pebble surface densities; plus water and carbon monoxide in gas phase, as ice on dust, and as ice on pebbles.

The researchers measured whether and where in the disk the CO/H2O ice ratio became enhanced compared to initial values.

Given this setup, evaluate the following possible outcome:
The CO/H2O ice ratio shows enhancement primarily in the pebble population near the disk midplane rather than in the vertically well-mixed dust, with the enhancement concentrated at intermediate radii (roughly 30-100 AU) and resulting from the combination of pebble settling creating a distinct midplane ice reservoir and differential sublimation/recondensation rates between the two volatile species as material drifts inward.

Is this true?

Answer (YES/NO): NO